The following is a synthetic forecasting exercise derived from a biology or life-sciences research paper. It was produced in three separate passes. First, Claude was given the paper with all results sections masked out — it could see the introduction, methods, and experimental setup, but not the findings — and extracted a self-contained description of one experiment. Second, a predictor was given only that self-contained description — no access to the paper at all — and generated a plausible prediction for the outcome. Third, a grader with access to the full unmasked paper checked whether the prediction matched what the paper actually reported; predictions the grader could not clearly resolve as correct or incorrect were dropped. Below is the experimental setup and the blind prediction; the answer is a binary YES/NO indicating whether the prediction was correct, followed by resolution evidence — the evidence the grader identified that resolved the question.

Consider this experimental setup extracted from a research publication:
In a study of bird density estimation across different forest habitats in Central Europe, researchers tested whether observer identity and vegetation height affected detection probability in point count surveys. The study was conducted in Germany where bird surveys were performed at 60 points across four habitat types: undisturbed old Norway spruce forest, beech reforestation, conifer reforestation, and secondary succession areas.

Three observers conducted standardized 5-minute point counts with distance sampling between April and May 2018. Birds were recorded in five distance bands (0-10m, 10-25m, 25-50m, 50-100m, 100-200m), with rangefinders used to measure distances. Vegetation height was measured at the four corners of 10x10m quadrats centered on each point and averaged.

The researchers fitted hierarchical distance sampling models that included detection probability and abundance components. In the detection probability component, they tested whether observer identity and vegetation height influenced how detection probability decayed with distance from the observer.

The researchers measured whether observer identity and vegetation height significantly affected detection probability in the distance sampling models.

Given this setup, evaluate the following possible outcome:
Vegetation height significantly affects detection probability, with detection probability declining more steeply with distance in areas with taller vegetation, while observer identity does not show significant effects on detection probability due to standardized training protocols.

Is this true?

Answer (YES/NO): NO